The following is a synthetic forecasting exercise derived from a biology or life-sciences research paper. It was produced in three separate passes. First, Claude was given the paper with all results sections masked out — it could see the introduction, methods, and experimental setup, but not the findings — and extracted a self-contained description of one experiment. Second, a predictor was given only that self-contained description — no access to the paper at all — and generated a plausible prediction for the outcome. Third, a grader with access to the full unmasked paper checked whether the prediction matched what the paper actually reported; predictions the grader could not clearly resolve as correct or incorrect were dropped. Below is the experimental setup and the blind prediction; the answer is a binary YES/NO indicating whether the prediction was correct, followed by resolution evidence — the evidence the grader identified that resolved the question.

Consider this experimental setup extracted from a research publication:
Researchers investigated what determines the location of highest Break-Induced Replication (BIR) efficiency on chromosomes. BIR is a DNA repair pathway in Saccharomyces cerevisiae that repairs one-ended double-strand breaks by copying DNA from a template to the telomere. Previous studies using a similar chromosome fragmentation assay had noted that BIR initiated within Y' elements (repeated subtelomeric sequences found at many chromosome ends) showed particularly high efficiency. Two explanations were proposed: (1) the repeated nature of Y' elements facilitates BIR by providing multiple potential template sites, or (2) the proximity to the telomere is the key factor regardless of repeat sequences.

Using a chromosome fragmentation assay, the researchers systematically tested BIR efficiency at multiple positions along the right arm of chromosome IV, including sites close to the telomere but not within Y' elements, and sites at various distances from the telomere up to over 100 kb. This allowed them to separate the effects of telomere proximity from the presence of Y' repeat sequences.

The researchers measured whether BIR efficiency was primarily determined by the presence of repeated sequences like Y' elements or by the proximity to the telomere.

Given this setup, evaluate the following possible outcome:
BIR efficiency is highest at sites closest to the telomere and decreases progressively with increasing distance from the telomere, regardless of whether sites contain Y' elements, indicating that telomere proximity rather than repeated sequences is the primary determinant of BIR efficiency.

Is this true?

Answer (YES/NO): YES